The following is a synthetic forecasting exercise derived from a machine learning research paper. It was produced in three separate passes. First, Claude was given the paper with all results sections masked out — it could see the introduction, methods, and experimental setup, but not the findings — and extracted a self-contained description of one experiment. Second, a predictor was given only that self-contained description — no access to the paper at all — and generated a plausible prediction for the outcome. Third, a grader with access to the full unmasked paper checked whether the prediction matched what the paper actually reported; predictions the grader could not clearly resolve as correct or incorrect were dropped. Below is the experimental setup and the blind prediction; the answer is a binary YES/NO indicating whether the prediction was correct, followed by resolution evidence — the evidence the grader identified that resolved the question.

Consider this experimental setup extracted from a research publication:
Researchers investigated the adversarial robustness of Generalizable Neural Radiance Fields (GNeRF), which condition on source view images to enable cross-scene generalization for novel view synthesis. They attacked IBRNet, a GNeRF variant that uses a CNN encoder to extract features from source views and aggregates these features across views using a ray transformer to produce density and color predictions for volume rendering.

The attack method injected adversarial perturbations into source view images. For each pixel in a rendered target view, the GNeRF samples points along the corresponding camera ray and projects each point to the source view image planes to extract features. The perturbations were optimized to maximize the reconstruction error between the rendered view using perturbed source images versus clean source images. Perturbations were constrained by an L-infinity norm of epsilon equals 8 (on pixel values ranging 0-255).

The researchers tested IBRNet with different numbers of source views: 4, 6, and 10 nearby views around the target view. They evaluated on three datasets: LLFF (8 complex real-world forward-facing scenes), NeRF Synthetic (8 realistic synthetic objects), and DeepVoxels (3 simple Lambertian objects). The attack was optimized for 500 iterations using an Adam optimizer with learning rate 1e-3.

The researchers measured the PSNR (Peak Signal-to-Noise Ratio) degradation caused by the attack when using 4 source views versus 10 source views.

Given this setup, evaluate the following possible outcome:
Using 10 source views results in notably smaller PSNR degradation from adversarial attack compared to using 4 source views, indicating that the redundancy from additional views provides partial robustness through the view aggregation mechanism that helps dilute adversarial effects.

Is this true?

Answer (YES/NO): NO